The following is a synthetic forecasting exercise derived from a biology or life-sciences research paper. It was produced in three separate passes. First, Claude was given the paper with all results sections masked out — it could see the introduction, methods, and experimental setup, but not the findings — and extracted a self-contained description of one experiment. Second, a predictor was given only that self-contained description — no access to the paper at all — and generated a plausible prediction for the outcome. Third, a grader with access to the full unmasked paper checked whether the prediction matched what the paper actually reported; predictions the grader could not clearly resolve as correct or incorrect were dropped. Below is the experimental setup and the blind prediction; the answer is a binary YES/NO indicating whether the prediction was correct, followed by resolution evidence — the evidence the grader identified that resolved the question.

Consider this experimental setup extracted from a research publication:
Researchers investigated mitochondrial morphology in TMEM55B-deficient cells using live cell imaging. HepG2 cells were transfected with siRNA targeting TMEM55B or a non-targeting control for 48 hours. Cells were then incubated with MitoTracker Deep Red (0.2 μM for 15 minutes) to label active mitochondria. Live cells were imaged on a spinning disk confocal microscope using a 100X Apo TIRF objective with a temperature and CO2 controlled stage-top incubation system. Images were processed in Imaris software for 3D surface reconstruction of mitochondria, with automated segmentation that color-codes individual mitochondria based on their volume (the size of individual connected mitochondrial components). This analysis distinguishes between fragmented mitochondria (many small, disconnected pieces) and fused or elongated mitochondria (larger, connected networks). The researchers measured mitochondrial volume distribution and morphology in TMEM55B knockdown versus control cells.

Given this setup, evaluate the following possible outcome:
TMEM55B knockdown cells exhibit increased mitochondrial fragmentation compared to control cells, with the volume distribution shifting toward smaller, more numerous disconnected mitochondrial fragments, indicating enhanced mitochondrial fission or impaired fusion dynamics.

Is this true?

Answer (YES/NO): YES